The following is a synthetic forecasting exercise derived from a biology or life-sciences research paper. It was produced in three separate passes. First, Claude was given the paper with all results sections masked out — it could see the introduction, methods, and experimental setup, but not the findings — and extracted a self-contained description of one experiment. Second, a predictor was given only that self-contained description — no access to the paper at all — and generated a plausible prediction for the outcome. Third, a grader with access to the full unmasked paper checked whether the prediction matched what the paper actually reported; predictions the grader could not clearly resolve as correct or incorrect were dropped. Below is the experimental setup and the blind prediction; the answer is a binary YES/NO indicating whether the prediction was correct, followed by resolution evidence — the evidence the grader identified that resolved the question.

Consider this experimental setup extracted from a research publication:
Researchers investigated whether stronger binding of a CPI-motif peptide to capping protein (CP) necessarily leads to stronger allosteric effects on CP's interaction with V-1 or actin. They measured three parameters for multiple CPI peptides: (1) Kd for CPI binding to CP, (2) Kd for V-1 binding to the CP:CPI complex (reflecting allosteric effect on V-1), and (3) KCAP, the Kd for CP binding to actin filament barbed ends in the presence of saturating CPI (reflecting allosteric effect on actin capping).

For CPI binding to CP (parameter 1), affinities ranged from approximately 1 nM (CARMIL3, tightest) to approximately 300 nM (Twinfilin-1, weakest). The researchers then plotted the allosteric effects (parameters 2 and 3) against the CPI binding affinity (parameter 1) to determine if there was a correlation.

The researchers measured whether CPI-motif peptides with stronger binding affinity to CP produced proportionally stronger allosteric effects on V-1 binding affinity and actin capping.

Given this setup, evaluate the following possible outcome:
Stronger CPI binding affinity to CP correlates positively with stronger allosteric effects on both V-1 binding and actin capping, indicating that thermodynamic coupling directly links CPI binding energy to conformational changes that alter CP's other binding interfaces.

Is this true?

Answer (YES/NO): NO